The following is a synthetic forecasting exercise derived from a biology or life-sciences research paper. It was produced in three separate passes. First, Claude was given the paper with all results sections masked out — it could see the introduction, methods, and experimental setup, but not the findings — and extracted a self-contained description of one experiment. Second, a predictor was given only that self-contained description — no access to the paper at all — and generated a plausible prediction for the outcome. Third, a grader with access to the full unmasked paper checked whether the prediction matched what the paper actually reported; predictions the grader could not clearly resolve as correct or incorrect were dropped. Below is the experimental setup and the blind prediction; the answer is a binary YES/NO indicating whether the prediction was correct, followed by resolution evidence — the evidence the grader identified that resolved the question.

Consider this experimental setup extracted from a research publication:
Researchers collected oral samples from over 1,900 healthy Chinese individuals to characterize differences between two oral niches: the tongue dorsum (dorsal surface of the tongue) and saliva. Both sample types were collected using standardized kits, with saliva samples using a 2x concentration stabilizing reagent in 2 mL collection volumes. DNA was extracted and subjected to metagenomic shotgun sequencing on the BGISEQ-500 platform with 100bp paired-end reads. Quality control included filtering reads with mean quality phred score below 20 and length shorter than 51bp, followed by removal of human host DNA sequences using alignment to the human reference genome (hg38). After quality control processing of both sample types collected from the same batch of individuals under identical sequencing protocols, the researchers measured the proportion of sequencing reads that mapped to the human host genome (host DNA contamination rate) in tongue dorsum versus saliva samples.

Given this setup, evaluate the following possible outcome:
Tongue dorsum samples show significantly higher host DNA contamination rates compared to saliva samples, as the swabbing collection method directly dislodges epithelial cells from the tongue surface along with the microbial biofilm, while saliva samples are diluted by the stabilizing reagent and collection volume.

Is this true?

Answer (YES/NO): NO